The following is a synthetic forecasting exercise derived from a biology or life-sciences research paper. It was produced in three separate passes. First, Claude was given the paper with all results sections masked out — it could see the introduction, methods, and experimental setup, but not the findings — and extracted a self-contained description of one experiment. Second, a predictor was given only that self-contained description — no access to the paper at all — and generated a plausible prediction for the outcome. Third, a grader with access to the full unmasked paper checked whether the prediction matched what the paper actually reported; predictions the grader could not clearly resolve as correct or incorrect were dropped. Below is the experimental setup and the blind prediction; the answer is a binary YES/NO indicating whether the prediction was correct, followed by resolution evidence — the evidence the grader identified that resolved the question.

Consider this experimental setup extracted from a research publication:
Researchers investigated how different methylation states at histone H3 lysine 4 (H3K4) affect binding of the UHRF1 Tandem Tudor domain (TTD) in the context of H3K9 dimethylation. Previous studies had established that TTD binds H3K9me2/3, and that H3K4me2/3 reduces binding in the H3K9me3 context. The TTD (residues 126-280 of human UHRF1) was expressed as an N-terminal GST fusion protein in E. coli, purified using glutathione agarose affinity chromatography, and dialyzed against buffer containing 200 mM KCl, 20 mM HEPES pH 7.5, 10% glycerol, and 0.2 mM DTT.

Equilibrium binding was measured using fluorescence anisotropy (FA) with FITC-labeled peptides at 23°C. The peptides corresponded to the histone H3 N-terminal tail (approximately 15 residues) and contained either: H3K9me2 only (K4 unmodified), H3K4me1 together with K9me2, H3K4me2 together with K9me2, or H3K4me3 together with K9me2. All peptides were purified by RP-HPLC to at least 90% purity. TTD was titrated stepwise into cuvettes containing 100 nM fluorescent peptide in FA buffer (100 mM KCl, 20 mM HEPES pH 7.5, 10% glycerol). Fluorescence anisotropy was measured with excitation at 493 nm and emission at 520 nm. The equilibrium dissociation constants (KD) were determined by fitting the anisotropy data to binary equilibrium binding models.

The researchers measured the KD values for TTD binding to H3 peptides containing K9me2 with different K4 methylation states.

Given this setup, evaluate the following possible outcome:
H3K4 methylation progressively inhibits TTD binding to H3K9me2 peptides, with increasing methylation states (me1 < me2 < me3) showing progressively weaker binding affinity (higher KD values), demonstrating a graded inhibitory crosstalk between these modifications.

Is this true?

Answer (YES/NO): NO